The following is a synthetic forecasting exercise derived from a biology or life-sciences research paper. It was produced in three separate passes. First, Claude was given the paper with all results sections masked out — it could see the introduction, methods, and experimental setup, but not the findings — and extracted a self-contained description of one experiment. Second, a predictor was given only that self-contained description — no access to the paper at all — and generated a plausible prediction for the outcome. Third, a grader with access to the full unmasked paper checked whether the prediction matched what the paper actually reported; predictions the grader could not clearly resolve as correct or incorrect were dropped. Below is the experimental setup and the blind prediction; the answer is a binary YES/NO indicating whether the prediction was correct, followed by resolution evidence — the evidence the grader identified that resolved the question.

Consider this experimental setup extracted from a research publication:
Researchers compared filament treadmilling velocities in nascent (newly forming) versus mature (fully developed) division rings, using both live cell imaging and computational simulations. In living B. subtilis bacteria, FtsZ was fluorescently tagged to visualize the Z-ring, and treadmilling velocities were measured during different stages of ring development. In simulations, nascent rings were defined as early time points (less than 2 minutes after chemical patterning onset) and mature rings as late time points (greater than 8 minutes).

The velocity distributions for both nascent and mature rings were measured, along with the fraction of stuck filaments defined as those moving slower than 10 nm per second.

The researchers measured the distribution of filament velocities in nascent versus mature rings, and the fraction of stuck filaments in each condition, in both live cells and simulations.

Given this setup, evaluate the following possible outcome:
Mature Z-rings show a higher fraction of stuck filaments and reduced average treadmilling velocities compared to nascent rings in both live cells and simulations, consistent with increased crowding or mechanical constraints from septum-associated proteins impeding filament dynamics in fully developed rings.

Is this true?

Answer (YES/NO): NO